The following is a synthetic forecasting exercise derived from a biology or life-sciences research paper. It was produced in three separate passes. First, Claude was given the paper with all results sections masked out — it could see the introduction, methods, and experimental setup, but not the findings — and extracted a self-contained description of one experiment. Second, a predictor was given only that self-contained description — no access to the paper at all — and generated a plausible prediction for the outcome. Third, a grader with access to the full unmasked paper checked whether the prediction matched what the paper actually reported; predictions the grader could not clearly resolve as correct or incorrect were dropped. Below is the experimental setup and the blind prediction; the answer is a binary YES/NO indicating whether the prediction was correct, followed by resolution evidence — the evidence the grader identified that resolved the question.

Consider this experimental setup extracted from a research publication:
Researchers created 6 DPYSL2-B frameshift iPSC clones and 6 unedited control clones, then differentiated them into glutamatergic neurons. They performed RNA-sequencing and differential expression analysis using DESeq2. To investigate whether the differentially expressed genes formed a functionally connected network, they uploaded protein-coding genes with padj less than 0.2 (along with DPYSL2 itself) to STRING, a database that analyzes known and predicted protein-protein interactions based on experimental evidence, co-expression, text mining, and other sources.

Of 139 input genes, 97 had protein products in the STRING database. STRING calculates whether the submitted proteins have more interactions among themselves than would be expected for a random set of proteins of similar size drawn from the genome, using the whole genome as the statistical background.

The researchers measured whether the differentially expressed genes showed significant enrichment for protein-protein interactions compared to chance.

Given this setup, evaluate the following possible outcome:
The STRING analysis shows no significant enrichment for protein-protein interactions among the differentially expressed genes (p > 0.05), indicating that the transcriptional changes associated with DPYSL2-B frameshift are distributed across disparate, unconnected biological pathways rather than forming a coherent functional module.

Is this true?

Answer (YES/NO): NO